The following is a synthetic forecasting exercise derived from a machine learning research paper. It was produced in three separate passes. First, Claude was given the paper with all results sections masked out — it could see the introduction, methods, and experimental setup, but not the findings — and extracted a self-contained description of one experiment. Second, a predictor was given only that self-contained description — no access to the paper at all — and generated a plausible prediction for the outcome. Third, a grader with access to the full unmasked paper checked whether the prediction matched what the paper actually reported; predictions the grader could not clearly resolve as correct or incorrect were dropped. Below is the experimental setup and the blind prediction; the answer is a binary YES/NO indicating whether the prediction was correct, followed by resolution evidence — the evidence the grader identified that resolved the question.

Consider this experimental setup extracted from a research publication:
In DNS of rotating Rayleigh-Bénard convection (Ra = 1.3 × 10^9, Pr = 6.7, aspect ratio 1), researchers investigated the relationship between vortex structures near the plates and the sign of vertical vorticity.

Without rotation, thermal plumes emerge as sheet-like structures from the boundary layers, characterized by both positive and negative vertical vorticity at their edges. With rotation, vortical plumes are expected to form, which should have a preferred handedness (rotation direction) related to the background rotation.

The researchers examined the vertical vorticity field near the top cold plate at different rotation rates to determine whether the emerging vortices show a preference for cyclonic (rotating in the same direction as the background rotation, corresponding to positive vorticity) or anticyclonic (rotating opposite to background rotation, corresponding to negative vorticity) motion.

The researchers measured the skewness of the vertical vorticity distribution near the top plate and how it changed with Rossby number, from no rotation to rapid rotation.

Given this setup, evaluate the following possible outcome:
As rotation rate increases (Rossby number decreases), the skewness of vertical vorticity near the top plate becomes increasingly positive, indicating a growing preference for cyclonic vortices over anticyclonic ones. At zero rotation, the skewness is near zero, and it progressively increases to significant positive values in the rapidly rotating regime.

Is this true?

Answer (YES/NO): YES